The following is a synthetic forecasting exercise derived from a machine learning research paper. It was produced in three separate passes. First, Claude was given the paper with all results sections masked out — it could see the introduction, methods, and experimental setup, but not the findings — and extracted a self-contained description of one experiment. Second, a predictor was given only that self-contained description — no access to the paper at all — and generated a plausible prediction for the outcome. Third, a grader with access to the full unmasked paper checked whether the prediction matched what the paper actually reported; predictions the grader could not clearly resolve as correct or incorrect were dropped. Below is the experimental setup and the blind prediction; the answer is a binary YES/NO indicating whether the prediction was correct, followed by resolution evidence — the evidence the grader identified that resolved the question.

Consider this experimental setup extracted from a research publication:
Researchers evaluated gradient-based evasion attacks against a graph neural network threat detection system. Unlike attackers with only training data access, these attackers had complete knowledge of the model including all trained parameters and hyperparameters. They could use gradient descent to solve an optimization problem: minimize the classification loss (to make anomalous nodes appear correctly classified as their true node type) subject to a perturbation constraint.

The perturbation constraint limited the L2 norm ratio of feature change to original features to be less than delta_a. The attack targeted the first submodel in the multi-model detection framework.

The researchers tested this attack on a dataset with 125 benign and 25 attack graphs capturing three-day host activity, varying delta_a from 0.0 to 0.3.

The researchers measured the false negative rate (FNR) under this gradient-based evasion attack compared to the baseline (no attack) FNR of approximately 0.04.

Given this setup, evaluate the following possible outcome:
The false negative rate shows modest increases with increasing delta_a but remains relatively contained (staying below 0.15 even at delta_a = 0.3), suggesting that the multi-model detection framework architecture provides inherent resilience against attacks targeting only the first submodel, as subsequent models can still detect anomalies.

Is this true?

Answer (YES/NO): YES